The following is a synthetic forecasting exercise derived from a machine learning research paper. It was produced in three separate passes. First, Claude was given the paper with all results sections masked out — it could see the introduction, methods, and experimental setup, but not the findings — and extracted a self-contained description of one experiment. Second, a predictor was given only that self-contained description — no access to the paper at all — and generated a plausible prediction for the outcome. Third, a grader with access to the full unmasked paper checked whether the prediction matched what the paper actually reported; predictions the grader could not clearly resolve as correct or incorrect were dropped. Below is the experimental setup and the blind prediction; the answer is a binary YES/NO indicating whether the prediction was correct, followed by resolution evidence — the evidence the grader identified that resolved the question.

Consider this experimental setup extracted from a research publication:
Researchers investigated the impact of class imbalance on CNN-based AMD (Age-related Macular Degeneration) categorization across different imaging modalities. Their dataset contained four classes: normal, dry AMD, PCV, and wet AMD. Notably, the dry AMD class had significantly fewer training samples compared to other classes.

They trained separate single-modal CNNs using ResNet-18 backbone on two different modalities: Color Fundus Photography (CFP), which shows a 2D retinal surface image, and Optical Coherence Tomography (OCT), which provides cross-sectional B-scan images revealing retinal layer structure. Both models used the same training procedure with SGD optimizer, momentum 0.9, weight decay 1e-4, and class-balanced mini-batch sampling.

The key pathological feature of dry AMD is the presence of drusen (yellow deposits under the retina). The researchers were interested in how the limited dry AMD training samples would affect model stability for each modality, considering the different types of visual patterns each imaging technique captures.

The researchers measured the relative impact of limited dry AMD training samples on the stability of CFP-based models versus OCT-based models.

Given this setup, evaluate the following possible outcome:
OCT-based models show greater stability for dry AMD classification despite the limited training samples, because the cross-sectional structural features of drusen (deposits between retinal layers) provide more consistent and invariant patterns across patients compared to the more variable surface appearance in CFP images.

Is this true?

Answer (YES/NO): YES